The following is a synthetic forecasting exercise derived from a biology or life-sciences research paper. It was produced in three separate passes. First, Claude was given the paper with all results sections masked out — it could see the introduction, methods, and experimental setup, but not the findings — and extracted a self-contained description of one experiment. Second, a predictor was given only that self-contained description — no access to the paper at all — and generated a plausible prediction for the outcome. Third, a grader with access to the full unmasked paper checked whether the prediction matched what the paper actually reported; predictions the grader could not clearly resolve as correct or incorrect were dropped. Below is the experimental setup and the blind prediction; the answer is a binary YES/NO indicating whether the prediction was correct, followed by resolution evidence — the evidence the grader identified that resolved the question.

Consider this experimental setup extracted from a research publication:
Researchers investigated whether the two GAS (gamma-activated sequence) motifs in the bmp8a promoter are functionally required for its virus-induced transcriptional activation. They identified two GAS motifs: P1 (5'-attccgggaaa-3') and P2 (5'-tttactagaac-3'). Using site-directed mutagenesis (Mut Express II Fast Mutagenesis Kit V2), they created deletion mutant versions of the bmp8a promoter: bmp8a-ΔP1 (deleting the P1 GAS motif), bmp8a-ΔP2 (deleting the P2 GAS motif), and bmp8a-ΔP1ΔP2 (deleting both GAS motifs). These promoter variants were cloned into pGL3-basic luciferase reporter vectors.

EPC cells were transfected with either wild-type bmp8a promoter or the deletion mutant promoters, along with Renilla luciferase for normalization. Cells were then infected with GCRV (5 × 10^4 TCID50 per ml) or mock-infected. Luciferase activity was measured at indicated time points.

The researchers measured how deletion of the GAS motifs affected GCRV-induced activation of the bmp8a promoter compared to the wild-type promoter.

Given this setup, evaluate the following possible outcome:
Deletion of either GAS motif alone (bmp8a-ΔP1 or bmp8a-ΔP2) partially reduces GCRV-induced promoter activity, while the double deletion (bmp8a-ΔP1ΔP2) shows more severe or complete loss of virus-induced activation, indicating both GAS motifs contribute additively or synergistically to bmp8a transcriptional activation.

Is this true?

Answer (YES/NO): YES